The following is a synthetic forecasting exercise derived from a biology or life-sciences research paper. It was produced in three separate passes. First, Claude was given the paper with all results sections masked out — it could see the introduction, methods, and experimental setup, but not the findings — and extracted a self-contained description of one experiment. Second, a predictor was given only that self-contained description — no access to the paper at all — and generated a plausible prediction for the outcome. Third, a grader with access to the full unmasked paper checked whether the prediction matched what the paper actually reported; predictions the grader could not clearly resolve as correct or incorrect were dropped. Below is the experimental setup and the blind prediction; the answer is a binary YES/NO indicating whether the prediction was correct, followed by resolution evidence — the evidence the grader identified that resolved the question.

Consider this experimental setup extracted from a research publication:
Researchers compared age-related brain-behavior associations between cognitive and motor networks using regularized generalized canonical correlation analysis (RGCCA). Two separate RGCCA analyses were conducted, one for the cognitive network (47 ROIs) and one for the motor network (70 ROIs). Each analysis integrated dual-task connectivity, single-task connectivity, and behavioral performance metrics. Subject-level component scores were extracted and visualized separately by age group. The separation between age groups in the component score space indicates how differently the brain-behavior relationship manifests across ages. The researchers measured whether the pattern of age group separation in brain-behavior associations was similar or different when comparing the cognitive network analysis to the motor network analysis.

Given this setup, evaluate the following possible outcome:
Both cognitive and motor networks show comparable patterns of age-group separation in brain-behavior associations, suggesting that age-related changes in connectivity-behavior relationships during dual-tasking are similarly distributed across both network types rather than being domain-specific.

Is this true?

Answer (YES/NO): NO